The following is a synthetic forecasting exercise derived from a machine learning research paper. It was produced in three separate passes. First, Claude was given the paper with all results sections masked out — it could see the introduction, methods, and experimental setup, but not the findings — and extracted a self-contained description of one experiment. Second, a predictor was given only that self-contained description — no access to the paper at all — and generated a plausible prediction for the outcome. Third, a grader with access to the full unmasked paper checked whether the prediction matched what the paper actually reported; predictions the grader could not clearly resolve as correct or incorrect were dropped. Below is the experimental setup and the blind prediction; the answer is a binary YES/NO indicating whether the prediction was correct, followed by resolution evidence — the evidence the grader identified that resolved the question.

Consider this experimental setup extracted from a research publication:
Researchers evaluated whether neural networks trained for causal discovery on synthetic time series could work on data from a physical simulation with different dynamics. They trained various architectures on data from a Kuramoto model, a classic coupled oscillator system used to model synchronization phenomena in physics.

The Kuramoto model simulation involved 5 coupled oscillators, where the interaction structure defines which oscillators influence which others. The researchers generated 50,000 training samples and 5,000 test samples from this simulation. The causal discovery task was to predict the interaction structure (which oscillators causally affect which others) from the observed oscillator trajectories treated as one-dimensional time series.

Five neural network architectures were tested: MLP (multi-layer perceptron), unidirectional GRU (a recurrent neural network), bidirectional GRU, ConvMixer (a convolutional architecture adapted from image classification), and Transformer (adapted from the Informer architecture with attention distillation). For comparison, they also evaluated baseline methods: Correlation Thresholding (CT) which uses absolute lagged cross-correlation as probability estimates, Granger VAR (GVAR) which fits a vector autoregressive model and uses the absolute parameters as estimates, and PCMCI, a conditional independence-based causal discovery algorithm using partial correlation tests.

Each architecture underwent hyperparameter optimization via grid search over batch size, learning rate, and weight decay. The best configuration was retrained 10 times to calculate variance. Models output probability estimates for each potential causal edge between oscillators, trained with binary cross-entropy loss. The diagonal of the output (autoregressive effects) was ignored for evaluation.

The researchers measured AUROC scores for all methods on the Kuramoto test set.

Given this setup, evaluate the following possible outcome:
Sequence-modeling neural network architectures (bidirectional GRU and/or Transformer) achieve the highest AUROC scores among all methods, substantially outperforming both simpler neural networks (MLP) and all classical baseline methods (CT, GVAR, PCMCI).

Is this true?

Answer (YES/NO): NO